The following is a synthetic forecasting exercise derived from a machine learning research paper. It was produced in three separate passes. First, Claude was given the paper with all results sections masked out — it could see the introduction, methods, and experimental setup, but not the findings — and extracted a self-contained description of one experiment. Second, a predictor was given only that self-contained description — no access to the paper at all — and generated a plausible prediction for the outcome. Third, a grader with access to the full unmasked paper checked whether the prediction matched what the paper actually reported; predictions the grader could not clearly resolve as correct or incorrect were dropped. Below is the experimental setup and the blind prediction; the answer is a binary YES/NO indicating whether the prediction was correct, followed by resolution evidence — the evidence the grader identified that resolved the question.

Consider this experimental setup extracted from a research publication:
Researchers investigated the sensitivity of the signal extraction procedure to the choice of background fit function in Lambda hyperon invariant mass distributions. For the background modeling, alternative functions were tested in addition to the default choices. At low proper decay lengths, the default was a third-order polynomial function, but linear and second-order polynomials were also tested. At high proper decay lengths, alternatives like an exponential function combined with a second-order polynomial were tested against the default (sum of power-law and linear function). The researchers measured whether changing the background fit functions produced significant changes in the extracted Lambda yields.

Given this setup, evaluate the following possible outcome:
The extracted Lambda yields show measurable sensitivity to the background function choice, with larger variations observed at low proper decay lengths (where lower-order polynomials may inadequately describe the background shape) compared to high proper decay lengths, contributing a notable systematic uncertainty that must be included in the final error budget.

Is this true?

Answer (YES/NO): NO